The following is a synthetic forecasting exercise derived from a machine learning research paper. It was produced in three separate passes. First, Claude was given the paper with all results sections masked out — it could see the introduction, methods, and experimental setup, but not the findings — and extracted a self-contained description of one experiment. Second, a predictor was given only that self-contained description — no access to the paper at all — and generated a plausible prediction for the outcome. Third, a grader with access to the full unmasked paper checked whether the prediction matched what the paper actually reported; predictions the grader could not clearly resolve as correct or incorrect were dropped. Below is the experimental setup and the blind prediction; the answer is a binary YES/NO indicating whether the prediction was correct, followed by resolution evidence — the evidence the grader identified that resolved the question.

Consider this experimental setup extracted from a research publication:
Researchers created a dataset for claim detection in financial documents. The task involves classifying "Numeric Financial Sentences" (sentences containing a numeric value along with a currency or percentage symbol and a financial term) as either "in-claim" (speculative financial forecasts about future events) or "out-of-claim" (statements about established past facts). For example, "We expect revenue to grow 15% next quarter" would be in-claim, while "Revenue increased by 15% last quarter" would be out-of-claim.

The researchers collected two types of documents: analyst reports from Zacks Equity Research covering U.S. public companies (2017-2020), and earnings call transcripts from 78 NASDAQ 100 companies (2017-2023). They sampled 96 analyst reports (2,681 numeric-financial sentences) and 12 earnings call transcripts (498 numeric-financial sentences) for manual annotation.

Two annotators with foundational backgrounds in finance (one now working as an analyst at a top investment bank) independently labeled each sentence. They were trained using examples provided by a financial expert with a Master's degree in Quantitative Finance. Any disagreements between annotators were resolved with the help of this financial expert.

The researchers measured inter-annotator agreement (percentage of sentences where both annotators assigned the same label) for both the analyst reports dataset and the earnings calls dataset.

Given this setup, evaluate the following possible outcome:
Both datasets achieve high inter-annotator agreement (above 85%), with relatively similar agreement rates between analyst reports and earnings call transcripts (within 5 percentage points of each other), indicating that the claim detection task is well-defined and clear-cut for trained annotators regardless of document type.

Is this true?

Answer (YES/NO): YES